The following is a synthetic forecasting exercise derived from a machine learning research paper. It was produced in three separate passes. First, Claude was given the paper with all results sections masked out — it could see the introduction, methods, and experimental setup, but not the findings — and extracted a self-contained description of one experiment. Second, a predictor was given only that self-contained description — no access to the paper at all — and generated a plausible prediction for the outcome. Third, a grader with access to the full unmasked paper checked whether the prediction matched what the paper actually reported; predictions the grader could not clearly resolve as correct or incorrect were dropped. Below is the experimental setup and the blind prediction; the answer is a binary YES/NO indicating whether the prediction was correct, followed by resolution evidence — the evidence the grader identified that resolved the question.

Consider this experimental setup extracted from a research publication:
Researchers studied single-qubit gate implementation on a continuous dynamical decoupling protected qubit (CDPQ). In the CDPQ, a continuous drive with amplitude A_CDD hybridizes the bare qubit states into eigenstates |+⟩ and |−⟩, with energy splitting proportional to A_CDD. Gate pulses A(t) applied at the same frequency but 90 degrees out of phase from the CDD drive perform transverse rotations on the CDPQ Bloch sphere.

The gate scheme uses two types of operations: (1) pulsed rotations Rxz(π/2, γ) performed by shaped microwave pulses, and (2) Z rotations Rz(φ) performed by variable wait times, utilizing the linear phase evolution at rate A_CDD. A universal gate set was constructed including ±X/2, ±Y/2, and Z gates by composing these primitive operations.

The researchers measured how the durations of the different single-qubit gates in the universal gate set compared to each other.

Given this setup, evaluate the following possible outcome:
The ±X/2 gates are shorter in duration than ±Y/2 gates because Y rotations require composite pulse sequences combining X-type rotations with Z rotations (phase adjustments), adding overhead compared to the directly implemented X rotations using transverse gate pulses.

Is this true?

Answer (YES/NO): NO